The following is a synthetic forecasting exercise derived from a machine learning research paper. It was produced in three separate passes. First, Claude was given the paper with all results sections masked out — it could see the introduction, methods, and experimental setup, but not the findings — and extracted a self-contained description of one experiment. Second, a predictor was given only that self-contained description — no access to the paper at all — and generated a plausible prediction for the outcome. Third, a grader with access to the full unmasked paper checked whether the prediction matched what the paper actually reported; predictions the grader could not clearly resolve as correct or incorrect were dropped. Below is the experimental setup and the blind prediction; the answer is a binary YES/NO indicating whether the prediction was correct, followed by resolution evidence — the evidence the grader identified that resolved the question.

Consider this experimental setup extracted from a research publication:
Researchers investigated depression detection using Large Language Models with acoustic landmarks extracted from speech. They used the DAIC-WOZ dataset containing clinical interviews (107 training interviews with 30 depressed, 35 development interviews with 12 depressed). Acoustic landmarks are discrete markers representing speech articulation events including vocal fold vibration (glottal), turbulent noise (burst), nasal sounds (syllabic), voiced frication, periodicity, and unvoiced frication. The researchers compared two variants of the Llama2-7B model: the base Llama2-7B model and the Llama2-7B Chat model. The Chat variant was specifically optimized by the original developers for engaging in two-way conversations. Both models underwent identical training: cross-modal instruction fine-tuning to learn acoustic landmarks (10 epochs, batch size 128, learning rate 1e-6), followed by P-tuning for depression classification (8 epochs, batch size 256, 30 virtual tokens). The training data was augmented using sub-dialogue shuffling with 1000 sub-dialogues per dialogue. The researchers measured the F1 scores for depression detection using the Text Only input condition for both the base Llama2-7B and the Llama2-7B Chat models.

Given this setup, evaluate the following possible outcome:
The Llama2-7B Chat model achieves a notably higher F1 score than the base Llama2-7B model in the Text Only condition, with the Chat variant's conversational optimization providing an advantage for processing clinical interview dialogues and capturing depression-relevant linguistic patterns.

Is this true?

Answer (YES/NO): NO